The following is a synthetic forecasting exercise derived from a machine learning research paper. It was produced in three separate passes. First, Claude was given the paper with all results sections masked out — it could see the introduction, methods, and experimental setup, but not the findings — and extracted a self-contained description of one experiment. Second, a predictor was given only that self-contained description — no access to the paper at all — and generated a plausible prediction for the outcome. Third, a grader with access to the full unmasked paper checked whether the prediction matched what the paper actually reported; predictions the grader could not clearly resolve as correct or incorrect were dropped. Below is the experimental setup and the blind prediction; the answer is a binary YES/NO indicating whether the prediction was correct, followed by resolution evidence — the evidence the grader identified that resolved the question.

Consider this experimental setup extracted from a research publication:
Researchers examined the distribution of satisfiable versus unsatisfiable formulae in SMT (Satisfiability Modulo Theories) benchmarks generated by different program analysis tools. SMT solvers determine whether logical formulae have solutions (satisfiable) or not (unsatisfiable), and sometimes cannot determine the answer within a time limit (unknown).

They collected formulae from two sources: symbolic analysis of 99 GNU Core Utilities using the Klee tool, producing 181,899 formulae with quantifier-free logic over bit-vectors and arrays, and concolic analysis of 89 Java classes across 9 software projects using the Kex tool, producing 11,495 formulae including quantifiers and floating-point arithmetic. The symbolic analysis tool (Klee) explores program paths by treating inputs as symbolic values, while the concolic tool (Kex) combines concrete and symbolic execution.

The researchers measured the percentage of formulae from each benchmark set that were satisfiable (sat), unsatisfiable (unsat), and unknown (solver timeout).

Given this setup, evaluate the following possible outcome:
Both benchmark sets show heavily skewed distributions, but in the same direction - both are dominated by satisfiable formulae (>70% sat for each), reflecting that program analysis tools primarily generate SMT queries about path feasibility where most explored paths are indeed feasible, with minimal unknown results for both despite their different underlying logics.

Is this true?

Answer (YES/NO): NO